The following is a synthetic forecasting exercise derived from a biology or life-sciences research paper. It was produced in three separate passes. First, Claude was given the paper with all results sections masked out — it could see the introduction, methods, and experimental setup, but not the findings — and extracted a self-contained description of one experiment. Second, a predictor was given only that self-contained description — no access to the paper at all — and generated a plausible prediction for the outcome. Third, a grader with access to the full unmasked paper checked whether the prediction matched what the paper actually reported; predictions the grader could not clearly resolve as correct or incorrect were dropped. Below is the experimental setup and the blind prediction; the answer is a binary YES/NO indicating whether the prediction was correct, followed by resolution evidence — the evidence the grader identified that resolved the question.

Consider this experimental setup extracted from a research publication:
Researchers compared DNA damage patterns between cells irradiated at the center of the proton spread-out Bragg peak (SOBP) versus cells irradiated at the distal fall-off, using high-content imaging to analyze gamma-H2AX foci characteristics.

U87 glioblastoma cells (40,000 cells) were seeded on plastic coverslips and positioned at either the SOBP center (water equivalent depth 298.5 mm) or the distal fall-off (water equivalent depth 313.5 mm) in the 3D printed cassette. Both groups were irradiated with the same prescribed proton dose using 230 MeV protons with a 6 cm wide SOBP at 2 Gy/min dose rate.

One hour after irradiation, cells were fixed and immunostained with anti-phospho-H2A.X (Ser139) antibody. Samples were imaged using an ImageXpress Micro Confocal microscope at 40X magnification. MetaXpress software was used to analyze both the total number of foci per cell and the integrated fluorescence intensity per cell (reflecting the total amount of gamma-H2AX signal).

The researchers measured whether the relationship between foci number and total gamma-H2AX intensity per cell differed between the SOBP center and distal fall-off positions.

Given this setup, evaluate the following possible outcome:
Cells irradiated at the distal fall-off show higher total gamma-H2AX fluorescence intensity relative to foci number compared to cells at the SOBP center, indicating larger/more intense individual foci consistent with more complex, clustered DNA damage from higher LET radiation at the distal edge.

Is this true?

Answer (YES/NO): NO